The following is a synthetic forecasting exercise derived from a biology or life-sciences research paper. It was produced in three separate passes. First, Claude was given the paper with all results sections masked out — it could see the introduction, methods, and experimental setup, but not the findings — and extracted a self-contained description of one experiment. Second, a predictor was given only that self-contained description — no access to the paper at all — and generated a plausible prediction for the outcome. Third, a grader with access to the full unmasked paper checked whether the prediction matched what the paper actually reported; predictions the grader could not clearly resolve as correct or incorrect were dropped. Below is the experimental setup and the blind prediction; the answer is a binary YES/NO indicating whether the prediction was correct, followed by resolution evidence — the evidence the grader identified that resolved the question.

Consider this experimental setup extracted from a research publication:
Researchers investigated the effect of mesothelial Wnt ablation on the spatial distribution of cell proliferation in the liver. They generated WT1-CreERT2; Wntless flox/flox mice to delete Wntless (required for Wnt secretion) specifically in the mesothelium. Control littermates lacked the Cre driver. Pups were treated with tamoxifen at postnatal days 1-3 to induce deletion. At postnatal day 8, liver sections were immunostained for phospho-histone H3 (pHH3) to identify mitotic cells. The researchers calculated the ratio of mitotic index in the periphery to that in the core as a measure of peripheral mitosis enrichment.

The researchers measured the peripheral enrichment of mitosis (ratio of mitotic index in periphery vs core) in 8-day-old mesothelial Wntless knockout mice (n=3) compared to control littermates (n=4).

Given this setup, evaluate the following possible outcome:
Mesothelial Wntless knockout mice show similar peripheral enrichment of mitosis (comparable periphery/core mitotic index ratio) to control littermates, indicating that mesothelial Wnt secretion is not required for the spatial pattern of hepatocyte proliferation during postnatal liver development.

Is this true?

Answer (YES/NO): NO